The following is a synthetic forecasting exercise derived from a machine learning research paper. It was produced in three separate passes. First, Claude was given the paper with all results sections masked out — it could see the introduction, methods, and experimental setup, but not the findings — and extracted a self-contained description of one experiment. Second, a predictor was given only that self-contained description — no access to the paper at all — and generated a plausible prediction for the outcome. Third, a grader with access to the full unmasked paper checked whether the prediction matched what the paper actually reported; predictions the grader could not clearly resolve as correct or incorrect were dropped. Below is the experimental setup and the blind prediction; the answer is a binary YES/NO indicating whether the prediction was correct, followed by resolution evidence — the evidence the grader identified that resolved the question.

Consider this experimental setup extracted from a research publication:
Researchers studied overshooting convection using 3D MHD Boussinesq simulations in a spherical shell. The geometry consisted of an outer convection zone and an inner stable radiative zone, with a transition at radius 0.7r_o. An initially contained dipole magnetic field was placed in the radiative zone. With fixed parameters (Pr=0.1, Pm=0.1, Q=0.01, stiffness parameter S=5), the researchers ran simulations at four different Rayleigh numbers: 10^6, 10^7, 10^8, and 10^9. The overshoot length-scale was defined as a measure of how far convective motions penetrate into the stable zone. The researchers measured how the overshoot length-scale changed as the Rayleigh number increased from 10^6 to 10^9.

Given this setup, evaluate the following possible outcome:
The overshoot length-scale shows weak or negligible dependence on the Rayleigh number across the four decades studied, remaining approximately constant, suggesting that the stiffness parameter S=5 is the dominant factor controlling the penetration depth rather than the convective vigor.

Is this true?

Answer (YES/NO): NO